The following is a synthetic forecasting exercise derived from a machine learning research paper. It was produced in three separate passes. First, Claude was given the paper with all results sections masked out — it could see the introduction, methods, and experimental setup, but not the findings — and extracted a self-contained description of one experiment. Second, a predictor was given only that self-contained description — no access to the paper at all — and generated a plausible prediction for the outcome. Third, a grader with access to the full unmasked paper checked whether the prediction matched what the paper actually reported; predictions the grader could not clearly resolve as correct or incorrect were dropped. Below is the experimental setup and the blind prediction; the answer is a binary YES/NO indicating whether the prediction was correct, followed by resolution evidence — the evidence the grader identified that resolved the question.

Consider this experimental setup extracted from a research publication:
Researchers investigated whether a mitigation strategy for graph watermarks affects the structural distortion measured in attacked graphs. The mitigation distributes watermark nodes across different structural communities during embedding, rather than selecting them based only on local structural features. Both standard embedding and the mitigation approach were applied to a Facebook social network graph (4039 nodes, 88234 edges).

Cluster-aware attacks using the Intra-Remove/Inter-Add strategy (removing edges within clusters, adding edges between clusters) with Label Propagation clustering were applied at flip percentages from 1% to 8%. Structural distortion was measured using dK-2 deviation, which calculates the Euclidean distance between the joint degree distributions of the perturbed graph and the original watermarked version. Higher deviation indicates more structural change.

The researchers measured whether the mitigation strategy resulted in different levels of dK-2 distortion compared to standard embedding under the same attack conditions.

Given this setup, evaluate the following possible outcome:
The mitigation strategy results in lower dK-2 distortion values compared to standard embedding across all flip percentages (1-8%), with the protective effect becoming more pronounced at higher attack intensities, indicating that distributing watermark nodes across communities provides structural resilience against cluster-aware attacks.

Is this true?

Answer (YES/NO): NO